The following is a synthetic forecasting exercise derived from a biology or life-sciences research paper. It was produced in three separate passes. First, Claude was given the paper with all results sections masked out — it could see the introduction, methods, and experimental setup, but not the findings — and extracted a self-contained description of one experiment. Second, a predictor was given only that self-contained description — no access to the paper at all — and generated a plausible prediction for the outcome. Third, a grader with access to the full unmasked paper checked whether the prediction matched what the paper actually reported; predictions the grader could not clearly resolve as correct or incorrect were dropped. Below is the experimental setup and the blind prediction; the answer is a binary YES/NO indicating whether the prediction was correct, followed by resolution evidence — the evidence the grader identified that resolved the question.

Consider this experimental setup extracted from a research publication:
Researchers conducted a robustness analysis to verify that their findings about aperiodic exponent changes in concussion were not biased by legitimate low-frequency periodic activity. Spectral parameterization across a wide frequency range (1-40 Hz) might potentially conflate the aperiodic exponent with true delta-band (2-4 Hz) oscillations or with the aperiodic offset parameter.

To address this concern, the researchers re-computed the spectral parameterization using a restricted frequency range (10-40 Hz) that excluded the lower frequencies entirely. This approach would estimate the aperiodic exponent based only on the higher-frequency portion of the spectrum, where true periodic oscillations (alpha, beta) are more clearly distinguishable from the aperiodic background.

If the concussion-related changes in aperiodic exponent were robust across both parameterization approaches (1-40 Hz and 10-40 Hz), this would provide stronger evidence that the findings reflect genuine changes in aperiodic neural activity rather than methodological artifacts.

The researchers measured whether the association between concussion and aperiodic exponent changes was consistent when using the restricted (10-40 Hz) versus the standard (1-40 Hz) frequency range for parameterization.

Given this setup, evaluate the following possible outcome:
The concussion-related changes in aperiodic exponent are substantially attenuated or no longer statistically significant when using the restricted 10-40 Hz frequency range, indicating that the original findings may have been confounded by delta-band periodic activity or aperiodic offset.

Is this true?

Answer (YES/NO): NO